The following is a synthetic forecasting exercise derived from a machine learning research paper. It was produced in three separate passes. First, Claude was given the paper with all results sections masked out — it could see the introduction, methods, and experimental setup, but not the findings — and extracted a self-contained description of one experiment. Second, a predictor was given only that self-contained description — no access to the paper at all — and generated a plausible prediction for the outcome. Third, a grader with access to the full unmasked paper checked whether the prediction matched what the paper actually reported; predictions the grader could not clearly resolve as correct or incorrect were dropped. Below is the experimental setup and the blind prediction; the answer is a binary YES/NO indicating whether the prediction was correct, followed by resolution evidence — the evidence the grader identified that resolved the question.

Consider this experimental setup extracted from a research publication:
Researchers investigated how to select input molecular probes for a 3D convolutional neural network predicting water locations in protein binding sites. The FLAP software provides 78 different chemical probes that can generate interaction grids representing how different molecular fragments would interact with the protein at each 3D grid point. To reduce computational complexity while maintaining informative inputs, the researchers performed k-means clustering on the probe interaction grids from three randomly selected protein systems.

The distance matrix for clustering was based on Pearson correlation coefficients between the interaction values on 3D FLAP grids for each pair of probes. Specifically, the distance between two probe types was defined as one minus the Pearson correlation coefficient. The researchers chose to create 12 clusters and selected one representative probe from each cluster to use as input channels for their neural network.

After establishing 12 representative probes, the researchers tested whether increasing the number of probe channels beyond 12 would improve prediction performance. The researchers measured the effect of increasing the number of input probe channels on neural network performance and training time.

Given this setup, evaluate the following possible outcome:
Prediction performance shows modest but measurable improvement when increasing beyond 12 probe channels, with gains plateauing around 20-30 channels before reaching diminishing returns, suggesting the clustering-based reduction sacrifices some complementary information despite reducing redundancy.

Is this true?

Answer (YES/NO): NO